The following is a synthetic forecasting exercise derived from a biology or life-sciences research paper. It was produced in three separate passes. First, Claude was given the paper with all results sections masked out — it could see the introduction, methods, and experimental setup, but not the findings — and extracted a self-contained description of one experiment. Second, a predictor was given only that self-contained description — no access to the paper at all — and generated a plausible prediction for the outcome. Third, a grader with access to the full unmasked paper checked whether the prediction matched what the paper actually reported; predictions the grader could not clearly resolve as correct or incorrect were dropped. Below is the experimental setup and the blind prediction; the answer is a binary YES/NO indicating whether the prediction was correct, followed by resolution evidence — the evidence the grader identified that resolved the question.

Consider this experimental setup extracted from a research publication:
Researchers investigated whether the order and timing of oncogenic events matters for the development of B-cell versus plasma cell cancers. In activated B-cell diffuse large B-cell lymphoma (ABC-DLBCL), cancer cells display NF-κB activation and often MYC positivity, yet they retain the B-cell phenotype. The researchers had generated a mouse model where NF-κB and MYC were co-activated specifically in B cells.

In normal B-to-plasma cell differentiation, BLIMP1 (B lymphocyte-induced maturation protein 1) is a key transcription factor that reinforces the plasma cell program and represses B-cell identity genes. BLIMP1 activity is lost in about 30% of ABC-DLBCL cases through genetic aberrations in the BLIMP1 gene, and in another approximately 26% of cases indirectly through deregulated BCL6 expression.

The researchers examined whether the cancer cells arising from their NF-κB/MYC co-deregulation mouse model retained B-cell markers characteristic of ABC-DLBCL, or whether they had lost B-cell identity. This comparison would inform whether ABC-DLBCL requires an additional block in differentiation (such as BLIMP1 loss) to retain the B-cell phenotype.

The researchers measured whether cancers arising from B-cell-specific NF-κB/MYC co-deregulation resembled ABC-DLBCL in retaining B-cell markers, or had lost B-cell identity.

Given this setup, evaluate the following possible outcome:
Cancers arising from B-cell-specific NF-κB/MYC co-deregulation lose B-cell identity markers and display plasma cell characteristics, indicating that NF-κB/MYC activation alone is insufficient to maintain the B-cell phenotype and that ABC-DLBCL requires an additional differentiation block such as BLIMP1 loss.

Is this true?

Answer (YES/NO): YES